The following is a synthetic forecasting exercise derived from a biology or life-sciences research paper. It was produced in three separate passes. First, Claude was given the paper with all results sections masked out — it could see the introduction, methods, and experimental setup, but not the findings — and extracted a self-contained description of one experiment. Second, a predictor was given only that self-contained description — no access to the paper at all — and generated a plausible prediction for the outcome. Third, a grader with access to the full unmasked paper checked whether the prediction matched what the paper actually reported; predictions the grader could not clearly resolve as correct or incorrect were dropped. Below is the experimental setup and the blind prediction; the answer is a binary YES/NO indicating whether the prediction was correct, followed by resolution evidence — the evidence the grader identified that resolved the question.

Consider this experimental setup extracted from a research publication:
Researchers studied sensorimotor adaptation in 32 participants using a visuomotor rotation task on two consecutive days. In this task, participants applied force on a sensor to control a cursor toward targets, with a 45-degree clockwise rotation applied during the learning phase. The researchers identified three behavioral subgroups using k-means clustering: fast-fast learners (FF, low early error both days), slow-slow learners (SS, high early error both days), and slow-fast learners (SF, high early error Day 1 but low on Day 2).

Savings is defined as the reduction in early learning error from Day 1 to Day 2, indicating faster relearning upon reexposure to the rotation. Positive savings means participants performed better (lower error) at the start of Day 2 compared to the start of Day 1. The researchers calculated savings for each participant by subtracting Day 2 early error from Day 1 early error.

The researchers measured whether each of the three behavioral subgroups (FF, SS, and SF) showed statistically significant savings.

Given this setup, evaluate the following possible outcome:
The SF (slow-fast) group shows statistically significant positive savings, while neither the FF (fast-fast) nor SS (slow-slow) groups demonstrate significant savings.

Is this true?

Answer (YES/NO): NO